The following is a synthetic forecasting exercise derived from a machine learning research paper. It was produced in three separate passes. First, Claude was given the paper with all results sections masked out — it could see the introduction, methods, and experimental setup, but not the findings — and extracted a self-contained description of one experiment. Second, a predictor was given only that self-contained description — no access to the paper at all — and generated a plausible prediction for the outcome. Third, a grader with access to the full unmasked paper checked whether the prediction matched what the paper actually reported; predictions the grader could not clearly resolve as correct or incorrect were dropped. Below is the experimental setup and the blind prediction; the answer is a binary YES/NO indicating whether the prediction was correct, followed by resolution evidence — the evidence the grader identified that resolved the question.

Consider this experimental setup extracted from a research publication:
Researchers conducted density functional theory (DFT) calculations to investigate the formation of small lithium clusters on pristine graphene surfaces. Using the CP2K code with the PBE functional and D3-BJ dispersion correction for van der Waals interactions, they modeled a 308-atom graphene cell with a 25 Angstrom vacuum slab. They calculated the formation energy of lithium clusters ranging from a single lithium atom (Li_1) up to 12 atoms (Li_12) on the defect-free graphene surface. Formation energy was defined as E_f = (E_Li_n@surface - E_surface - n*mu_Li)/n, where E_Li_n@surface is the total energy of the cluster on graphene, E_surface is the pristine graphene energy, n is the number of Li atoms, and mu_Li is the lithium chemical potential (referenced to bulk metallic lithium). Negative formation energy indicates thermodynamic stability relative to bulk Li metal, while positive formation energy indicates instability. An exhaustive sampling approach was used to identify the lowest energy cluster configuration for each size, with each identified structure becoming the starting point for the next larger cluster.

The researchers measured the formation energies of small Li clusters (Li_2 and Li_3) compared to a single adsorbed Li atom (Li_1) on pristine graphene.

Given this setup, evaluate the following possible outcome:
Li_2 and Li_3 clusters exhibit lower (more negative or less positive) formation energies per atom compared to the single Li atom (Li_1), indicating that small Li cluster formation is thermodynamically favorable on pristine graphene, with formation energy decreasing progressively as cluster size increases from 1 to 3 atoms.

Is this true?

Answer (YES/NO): NO